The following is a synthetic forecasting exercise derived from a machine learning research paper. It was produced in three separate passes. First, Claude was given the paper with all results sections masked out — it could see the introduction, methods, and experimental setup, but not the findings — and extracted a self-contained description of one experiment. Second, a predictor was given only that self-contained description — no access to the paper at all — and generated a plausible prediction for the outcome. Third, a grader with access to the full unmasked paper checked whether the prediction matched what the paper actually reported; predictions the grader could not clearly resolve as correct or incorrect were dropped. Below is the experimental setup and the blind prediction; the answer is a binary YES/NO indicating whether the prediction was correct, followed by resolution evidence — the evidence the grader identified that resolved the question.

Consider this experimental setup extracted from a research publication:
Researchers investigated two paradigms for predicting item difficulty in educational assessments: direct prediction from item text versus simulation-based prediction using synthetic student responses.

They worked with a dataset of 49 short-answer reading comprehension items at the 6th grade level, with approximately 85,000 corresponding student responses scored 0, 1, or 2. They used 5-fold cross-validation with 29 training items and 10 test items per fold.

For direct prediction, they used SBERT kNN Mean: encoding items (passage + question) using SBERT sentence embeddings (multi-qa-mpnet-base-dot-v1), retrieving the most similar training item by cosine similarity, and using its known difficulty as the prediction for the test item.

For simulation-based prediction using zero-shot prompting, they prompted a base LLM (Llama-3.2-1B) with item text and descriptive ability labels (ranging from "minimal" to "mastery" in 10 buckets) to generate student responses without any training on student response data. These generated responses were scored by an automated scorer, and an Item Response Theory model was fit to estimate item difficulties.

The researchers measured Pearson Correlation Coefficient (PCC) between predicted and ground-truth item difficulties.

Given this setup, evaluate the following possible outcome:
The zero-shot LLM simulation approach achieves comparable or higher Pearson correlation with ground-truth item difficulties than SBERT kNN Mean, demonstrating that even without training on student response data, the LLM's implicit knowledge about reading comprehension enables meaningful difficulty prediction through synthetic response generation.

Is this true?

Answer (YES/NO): NO